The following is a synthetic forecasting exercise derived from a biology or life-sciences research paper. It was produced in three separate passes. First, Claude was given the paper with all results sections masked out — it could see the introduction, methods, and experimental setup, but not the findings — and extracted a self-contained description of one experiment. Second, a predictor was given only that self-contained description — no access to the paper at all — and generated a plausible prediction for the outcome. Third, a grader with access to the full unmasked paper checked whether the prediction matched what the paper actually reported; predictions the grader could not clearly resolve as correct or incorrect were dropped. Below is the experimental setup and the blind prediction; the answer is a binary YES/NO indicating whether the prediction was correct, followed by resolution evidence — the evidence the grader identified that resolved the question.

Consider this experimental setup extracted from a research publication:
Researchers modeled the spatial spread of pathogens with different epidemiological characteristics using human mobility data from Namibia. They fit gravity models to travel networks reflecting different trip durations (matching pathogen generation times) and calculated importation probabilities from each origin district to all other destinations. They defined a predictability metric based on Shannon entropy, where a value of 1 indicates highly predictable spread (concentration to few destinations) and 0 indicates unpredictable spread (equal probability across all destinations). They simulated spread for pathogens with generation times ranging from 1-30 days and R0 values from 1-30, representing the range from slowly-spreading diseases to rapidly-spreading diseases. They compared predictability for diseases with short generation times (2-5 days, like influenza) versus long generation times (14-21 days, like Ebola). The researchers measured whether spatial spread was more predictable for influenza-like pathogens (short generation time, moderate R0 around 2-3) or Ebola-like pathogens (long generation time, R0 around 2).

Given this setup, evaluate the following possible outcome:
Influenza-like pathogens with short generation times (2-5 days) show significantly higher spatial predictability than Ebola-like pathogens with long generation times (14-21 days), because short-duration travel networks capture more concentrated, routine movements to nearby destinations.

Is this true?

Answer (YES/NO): YES